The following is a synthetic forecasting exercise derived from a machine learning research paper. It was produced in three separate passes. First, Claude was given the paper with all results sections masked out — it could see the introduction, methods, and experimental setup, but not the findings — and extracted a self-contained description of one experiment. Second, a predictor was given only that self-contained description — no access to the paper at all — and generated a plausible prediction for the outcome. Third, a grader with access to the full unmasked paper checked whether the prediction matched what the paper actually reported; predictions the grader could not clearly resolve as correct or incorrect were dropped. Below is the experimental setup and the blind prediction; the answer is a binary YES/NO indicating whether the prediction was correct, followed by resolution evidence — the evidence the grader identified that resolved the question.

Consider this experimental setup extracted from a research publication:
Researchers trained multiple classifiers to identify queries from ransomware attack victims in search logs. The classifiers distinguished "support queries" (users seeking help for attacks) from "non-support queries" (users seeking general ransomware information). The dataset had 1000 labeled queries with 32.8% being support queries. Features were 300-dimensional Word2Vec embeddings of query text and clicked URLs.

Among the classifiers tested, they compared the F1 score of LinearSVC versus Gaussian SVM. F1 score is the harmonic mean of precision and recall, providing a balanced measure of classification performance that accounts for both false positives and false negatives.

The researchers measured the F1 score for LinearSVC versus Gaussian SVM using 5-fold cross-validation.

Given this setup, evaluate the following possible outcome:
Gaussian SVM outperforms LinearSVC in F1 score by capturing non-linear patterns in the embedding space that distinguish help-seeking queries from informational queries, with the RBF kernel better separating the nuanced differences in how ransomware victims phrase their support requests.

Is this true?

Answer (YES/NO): YES